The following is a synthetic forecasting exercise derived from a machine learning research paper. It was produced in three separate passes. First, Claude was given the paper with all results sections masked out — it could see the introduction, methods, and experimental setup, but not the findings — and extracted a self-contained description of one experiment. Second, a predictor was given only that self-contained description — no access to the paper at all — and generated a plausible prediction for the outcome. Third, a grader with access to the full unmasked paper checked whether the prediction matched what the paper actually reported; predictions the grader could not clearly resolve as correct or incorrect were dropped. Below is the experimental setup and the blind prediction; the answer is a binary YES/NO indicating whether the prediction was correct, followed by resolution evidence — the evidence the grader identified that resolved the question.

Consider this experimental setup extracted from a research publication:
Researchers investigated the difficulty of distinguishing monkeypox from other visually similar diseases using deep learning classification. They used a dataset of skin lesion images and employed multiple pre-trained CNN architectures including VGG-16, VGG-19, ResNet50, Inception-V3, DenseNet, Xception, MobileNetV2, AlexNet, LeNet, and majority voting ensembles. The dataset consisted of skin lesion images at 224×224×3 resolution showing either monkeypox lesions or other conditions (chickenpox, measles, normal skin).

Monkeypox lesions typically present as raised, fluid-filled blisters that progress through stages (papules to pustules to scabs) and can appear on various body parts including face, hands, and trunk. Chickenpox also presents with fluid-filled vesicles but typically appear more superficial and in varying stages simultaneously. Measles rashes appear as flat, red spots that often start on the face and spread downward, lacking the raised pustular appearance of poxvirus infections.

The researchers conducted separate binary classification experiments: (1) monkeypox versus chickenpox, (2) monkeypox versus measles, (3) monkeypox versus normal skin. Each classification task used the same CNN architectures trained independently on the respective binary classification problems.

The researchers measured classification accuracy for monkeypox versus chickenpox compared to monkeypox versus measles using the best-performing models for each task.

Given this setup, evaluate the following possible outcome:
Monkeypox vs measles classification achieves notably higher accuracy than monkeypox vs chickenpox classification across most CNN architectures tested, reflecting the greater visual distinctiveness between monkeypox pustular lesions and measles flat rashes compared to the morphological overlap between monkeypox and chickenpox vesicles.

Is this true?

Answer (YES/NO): NO